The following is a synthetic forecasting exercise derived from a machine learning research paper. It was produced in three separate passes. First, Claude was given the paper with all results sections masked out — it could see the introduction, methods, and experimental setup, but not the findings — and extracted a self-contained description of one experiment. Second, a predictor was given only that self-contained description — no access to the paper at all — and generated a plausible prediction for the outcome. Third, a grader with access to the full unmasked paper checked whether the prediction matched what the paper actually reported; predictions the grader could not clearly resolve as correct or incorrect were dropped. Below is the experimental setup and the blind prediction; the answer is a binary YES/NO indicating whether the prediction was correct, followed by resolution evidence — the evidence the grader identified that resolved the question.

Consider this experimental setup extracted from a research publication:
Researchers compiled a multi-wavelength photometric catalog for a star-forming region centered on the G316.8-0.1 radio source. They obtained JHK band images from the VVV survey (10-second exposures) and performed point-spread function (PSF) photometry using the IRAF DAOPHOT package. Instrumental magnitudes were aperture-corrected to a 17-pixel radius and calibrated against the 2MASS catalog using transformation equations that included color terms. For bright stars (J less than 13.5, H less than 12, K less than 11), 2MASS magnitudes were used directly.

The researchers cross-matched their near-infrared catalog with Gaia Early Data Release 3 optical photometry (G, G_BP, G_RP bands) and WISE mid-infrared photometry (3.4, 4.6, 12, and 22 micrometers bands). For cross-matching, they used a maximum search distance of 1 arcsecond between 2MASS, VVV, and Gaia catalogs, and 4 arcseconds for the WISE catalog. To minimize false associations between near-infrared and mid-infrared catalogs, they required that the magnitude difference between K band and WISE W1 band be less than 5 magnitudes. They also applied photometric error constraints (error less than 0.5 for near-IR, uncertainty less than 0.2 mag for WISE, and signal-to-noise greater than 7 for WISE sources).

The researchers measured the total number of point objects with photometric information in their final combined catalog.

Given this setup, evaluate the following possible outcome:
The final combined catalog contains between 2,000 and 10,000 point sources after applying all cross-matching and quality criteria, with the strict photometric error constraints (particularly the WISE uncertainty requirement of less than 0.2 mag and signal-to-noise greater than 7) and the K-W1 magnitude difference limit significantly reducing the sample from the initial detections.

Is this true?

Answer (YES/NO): YES